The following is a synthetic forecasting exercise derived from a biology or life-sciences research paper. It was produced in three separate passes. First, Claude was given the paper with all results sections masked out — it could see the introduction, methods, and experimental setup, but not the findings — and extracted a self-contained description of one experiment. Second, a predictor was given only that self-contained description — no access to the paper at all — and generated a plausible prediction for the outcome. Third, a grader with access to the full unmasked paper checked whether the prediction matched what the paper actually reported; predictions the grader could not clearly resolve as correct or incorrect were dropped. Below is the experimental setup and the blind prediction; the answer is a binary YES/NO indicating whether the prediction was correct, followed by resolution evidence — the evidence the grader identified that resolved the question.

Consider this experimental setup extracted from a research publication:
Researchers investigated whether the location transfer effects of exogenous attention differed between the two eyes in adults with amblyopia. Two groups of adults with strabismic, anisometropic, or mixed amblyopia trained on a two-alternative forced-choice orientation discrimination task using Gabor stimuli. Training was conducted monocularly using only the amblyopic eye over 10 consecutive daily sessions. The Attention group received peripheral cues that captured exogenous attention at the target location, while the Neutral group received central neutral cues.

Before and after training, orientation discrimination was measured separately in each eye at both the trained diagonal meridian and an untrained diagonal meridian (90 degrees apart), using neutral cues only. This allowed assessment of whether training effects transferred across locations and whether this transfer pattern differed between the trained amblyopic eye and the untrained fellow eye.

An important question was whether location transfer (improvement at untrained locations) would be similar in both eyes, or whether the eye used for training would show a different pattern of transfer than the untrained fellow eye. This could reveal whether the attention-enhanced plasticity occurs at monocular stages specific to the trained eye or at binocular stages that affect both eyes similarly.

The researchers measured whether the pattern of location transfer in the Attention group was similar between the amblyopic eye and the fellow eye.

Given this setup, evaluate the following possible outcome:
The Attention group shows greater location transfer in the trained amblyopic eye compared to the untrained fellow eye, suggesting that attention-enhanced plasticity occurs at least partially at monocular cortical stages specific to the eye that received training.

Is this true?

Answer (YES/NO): NO